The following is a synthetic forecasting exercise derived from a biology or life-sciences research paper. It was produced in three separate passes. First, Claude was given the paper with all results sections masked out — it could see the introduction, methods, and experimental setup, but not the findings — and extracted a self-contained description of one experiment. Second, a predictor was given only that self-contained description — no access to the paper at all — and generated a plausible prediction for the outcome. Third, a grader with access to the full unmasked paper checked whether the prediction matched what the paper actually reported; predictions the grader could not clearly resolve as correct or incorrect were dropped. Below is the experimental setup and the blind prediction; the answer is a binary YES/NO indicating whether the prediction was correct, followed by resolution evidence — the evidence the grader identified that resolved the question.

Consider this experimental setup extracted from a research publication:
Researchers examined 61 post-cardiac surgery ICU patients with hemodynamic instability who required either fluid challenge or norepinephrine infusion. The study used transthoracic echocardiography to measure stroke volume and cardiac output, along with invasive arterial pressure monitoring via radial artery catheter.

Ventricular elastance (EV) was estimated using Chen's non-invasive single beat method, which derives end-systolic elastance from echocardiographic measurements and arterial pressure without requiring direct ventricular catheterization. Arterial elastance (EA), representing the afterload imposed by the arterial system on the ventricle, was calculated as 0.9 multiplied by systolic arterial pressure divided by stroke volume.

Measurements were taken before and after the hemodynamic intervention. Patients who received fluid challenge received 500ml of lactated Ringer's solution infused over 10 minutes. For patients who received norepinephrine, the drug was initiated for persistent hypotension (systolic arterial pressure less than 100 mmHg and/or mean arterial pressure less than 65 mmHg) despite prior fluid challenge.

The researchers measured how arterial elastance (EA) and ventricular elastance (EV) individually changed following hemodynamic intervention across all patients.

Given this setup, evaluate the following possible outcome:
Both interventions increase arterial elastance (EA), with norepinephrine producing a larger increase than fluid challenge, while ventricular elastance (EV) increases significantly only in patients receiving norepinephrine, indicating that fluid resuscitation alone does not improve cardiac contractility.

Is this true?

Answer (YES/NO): NO